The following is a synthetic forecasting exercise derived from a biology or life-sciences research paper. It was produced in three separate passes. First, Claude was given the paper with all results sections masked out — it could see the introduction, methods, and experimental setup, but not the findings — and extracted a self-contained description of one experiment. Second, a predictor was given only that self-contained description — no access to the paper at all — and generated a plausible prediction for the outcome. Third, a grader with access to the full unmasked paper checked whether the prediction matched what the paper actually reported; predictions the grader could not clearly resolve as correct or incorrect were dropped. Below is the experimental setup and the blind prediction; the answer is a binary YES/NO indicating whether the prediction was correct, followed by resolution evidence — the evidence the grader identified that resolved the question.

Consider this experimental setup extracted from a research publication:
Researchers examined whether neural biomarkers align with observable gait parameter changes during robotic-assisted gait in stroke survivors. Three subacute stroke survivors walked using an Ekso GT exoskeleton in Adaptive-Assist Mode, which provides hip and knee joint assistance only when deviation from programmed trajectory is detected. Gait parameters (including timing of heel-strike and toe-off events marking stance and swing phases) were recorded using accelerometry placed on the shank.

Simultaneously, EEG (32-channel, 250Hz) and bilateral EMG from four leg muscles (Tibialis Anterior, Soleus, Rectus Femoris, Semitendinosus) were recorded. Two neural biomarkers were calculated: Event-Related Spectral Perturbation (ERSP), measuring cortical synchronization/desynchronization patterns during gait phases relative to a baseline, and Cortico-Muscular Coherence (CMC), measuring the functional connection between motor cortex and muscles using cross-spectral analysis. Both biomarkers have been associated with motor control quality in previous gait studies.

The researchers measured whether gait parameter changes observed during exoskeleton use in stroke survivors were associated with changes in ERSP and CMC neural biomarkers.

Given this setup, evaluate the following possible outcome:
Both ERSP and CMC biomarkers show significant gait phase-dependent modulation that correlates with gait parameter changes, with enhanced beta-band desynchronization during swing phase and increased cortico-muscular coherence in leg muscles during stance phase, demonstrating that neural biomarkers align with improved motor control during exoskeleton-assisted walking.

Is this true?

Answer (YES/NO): NO